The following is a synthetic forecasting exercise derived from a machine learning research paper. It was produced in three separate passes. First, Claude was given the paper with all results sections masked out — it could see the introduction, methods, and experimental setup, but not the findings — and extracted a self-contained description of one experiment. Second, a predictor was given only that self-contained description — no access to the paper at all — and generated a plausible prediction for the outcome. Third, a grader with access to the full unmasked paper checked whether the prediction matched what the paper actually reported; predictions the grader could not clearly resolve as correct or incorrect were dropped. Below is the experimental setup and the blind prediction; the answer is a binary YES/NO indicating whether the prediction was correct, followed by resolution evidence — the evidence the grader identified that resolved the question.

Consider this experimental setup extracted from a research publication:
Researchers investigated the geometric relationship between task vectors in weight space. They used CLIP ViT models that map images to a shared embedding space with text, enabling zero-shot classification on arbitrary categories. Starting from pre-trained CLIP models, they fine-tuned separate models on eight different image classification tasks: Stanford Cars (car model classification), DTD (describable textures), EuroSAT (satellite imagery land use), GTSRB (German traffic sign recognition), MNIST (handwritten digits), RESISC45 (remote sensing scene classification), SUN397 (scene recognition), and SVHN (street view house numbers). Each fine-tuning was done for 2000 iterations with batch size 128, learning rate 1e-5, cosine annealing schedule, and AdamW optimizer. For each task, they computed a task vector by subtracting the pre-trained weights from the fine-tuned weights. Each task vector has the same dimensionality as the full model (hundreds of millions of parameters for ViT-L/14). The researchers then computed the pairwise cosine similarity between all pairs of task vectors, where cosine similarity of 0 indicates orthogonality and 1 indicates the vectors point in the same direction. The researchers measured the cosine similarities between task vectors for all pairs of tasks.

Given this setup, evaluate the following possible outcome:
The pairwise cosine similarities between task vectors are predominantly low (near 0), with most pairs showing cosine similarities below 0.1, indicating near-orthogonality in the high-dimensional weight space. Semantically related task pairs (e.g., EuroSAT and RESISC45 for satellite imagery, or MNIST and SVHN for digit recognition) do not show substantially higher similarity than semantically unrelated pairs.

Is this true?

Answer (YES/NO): NO